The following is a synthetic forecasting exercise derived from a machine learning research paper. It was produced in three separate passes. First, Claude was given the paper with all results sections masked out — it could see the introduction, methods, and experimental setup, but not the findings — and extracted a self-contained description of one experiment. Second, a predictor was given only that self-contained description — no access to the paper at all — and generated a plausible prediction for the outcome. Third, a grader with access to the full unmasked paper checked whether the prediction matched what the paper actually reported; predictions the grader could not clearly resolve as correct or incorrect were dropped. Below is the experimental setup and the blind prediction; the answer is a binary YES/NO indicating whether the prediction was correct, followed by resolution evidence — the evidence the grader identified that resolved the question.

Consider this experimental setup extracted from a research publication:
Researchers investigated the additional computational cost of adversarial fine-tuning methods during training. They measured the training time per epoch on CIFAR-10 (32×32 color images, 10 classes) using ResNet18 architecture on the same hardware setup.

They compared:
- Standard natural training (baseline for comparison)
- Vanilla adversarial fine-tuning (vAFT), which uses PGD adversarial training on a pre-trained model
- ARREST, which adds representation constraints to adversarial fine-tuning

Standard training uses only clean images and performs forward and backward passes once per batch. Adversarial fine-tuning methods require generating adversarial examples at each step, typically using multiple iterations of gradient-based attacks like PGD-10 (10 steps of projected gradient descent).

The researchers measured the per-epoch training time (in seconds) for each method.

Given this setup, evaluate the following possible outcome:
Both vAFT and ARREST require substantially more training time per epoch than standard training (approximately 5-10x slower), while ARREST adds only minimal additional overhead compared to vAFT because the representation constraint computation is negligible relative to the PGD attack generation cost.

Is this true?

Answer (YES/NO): YES